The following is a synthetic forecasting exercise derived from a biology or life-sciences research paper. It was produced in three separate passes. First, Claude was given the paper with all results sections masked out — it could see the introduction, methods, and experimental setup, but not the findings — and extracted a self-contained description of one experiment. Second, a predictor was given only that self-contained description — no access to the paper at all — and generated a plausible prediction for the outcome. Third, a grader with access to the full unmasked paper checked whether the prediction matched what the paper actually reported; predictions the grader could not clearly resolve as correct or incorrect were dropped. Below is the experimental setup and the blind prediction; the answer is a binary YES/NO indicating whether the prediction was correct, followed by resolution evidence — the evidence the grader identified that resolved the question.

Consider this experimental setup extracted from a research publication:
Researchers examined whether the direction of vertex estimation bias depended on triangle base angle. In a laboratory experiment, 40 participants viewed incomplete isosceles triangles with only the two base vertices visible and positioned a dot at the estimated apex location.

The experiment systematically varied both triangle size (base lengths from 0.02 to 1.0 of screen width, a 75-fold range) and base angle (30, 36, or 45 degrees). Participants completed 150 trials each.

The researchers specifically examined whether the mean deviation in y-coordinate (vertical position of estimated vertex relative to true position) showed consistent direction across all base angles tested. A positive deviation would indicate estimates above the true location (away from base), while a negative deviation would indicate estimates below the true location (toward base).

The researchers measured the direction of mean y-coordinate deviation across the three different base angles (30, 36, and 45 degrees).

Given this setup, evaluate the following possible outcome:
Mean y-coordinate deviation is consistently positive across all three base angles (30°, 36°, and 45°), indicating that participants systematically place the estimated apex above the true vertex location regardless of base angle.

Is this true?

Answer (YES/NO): NO